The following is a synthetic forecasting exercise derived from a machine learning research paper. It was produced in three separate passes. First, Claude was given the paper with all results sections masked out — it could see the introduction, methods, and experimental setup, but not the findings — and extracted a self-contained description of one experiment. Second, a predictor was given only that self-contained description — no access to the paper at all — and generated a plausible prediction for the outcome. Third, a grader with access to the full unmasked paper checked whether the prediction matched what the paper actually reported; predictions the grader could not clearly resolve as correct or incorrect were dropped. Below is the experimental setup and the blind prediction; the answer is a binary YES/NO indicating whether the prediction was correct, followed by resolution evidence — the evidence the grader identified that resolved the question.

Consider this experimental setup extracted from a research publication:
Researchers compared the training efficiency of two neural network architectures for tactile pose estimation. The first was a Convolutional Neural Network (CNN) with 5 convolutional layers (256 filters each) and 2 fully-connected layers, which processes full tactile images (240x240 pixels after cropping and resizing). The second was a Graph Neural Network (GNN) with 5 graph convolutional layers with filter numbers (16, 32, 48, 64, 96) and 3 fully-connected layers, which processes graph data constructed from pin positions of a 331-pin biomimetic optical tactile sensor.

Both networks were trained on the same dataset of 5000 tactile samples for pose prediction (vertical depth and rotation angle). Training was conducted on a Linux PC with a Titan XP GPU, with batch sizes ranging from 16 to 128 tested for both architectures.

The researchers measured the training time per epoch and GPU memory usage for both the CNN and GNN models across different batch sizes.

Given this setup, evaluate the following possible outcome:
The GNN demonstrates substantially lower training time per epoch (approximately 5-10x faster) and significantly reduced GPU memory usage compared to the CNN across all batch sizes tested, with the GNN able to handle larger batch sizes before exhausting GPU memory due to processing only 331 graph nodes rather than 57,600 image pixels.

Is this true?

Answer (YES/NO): YES